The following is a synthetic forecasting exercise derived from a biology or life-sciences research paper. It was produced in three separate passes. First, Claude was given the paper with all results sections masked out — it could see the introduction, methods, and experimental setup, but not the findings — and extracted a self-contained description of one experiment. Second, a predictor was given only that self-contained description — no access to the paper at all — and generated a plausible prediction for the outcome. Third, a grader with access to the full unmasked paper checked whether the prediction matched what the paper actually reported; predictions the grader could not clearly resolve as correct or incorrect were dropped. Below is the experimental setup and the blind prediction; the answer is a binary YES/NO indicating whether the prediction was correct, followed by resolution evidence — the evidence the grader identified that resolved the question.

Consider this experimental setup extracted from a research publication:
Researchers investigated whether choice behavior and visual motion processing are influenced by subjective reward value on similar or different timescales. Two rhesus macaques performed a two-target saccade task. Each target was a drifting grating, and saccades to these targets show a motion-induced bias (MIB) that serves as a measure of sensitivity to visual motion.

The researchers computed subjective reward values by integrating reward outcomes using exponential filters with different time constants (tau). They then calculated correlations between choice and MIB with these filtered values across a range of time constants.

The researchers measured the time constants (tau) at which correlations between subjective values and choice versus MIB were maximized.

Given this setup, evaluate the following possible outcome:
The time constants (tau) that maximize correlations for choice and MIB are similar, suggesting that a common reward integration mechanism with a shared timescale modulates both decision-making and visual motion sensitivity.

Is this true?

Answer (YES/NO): NO